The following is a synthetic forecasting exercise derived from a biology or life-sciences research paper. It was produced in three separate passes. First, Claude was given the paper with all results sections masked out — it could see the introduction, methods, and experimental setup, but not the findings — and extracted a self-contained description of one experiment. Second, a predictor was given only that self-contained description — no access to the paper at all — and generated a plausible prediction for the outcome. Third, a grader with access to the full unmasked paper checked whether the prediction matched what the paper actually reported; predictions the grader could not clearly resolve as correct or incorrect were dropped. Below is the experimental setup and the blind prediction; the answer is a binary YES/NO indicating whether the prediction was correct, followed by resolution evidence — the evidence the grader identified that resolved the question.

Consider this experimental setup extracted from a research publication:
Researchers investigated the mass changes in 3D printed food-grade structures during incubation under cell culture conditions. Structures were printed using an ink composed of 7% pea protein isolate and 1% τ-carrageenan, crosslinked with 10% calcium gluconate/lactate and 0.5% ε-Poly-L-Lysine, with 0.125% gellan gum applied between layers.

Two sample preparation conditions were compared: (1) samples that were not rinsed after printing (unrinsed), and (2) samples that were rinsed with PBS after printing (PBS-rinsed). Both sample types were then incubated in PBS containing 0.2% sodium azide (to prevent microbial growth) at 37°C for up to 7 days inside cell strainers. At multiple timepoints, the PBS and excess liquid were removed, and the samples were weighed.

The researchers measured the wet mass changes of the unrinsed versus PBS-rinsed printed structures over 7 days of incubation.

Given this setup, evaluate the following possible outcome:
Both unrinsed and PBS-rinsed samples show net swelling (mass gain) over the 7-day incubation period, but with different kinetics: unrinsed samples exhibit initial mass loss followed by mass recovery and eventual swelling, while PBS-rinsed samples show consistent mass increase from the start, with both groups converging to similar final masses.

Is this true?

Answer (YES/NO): NO